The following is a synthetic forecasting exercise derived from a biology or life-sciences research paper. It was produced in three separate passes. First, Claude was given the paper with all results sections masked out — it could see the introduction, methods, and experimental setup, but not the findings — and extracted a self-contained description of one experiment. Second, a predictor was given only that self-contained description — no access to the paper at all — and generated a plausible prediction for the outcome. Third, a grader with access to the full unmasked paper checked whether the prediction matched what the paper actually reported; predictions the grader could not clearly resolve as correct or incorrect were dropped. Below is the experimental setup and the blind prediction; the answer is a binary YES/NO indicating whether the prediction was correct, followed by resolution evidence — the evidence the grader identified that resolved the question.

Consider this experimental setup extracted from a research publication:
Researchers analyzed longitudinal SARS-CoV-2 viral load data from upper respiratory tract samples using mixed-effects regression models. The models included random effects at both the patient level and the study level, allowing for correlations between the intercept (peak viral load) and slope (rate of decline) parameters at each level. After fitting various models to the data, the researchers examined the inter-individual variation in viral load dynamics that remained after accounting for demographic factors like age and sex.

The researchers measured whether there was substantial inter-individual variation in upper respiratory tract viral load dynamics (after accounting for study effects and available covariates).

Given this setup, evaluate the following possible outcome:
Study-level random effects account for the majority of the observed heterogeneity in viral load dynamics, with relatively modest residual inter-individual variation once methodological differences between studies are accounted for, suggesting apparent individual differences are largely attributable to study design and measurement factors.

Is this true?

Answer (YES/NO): NO